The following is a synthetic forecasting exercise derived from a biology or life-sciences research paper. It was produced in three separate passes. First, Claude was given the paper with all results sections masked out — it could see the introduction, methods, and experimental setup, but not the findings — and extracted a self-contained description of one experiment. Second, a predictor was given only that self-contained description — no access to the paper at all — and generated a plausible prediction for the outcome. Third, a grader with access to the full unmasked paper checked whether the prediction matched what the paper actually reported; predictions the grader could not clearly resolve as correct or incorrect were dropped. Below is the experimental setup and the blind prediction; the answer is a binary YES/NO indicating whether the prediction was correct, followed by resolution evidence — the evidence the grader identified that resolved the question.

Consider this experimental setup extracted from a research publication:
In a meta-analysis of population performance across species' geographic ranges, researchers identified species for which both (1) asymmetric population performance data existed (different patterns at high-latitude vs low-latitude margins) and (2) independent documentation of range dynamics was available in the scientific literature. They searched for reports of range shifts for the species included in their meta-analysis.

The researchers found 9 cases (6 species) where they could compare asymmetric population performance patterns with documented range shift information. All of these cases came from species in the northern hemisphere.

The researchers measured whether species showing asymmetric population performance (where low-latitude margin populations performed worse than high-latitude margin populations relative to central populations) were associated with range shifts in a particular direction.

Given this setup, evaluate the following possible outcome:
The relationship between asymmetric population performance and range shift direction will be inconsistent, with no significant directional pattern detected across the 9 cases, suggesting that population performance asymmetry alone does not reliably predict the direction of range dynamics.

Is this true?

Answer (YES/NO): NO